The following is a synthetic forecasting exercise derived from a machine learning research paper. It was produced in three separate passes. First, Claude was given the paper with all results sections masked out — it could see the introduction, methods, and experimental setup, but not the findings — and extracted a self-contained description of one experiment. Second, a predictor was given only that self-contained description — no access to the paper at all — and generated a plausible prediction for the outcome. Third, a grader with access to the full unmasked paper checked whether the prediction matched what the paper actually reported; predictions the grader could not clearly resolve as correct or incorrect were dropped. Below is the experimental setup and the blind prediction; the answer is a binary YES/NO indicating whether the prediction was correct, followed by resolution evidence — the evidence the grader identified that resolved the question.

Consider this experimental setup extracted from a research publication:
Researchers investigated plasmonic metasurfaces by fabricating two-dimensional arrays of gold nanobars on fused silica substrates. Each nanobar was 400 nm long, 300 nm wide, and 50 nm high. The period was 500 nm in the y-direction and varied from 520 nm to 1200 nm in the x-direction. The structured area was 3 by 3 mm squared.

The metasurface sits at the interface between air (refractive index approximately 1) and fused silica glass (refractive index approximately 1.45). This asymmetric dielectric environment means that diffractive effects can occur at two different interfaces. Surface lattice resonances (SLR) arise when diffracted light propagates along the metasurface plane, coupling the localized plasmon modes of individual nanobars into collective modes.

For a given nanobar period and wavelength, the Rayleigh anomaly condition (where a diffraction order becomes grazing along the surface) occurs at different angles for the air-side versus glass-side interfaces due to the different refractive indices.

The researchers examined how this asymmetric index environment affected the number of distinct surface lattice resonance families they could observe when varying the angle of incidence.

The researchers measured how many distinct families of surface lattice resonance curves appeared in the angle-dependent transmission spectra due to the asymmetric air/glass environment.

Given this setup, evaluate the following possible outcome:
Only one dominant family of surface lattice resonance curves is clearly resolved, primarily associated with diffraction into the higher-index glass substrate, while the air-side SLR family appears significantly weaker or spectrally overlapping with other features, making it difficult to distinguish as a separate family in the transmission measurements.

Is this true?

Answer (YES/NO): NO